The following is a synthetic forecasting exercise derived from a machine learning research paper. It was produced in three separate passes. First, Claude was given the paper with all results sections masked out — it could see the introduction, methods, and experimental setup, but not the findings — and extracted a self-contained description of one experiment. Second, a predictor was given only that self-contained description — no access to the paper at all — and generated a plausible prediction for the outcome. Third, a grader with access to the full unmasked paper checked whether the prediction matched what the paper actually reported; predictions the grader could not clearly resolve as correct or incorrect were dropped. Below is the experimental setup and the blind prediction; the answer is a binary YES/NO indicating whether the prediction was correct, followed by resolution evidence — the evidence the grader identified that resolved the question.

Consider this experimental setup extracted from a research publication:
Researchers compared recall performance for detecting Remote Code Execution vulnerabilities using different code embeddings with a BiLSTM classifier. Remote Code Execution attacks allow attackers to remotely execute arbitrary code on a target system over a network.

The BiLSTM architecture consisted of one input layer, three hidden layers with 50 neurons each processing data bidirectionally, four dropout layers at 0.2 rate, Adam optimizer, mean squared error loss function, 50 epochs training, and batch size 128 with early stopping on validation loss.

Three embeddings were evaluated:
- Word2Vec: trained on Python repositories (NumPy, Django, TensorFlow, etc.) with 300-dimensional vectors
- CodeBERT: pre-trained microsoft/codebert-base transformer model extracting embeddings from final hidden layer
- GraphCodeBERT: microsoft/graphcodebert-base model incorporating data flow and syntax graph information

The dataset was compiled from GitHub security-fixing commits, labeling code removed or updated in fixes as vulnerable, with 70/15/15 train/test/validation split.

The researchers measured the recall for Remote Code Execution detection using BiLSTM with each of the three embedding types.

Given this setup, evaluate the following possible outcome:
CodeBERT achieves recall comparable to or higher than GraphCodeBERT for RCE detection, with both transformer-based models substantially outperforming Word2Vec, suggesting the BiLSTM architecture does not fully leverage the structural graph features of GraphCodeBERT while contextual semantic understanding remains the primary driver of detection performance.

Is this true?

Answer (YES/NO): NO